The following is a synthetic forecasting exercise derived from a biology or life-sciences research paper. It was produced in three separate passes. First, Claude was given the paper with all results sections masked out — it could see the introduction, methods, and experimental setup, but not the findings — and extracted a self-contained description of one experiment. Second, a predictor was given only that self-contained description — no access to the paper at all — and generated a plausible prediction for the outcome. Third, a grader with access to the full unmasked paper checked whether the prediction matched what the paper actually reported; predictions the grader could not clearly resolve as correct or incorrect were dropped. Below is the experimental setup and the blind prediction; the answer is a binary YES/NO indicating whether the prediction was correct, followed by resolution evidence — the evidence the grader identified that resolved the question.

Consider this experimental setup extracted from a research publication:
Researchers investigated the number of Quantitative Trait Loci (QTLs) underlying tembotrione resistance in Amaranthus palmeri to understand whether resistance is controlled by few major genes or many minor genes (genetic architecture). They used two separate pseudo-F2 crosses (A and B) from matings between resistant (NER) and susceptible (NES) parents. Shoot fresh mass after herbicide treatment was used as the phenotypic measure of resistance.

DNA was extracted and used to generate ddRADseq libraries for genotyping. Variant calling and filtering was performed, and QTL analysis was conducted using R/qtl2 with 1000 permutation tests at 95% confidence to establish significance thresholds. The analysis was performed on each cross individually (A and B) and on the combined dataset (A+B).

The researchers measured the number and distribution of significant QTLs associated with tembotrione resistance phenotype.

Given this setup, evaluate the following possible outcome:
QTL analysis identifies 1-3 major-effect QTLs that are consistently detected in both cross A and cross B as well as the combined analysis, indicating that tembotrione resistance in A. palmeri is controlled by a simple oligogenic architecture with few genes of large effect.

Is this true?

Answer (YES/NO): NO